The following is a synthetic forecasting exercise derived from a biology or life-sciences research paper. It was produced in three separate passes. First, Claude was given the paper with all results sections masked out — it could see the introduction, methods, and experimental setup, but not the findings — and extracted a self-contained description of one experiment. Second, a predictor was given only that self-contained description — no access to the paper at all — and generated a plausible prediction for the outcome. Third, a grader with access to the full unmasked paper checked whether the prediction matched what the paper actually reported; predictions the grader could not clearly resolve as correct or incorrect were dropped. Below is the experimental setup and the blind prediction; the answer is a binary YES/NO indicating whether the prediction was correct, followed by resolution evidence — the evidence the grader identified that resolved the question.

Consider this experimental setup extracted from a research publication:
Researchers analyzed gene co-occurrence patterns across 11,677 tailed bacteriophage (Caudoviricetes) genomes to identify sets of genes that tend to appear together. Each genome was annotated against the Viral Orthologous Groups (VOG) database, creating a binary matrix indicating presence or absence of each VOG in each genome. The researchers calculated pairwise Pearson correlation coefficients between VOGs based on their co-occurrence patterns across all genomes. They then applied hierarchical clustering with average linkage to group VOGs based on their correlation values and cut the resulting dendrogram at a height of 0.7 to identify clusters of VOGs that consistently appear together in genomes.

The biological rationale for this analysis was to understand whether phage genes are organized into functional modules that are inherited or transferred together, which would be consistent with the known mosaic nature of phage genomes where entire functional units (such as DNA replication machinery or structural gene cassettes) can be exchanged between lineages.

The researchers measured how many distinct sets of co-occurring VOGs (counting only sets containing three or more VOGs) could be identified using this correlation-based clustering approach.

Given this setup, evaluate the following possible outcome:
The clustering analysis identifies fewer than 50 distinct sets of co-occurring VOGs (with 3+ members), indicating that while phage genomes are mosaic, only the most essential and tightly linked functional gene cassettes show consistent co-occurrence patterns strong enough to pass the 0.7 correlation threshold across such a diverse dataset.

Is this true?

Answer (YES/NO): NO